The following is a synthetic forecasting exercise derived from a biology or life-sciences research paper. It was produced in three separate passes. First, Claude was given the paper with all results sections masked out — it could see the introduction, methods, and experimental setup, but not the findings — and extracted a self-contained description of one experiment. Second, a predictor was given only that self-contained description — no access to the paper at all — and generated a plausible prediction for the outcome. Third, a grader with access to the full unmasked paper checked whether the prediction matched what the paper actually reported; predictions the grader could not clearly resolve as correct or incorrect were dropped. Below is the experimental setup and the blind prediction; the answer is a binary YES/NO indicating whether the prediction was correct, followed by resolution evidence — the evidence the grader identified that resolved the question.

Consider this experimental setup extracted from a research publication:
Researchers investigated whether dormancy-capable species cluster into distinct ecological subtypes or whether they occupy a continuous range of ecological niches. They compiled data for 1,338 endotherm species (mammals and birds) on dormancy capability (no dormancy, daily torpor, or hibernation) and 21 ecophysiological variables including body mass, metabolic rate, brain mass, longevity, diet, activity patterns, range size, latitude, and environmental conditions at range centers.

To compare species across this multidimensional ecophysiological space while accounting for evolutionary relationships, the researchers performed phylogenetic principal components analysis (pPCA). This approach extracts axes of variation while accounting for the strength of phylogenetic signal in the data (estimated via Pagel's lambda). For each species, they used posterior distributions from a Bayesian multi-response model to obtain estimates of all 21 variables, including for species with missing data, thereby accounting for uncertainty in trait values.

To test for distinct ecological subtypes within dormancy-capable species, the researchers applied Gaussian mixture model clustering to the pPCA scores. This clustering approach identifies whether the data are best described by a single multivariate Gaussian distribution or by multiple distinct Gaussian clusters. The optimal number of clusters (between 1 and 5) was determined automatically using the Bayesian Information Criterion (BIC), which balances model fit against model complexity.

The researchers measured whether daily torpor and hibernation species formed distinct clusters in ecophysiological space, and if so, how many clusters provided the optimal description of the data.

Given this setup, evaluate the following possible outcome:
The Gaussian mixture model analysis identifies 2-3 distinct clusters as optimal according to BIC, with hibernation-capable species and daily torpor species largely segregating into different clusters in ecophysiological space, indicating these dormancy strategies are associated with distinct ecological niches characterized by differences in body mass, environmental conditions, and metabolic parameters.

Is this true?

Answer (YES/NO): NO